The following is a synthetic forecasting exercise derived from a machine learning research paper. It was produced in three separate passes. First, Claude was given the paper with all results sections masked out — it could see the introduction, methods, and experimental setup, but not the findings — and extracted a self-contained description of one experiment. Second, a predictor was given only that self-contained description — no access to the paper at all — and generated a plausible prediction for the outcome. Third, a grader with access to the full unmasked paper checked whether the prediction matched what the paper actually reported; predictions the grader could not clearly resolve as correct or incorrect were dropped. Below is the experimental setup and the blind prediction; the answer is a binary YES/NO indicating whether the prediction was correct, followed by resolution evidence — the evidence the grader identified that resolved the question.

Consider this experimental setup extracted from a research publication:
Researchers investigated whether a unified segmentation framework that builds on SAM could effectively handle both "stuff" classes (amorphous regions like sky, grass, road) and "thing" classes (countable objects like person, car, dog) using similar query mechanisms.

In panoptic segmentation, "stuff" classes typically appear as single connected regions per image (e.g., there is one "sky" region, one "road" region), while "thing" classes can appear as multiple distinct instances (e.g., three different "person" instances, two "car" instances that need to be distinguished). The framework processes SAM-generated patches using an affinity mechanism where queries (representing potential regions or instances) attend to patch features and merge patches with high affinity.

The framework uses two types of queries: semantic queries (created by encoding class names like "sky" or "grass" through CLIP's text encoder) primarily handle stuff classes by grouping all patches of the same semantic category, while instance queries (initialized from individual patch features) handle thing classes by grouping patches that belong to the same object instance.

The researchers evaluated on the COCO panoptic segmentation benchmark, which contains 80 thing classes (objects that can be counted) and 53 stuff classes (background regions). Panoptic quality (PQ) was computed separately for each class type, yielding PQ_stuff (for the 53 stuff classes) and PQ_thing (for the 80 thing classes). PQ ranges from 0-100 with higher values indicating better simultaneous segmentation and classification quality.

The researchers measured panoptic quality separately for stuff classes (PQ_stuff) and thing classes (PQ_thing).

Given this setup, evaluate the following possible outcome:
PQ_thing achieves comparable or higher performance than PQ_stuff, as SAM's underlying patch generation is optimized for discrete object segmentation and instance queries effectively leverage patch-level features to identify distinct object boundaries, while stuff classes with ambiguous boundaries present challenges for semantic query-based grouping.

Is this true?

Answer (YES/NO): NO